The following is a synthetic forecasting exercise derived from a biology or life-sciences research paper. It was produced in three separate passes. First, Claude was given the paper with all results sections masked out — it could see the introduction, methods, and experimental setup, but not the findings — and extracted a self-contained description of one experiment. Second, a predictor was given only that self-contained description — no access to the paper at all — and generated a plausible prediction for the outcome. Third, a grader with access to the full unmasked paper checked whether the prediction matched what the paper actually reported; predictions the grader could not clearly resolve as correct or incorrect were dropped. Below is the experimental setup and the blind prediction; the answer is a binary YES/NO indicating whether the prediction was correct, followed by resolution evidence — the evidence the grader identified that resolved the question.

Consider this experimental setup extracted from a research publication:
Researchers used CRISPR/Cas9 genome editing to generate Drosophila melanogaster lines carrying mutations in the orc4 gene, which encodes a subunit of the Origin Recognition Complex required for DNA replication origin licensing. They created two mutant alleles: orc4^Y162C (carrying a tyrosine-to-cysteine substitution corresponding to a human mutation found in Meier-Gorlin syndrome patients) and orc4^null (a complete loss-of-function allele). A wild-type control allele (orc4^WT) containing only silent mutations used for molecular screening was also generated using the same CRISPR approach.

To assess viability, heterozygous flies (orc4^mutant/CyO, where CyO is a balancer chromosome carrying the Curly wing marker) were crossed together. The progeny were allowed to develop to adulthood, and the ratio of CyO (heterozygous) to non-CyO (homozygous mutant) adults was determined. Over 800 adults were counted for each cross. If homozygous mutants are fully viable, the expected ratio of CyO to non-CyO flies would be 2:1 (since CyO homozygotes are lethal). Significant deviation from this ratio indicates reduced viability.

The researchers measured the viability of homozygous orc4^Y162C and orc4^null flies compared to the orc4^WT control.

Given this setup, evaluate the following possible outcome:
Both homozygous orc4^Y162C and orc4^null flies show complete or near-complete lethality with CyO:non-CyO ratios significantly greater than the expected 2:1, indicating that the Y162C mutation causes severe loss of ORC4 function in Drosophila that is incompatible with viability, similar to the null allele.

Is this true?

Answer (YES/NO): NO